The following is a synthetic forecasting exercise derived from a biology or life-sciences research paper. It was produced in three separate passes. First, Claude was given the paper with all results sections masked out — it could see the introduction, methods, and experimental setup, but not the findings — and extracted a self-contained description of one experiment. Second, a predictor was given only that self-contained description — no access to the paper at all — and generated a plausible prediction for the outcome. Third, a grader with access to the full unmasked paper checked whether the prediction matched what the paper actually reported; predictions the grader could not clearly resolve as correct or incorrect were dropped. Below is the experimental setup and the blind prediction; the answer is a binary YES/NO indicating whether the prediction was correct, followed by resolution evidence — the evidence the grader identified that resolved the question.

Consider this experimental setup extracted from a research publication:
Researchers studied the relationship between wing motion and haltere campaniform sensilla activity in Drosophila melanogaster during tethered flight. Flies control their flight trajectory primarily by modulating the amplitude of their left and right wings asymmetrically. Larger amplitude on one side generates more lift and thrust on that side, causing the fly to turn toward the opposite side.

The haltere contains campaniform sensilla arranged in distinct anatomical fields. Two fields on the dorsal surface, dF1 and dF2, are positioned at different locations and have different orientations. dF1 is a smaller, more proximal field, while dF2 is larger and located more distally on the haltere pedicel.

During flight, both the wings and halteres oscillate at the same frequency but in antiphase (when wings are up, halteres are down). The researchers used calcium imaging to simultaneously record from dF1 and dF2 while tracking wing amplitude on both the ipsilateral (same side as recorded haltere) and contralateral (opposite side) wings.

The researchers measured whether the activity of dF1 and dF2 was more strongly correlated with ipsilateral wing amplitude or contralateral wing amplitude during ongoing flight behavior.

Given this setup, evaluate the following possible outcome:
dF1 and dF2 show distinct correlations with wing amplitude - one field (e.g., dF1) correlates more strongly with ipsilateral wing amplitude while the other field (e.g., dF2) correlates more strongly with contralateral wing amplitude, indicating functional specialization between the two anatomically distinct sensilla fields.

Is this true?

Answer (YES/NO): NO